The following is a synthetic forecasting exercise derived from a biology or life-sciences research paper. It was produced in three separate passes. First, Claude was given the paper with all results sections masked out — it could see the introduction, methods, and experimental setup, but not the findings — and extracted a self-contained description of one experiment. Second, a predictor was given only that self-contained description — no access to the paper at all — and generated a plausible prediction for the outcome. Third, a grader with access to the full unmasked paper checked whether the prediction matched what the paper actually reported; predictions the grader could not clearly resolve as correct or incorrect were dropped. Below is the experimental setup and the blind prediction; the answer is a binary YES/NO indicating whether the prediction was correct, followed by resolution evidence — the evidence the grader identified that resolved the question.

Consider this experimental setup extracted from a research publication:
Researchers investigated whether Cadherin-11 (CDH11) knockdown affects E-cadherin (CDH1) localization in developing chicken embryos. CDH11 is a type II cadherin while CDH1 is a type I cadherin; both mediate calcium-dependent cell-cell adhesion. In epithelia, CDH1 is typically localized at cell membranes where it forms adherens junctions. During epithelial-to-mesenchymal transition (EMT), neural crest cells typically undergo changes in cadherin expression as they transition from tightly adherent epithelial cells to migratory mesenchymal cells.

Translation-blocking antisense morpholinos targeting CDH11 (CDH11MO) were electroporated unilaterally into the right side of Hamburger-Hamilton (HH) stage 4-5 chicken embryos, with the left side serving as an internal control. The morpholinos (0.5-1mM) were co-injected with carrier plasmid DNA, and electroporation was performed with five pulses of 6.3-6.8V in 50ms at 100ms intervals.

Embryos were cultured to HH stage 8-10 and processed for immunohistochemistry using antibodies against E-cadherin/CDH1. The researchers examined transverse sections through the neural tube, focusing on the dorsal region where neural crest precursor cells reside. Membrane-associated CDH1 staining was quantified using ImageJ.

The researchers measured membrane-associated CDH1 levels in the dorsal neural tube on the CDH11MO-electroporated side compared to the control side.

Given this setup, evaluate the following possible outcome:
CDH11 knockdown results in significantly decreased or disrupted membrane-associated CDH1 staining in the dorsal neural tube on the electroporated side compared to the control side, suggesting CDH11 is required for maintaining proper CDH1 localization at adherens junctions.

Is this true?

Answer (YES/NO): NO